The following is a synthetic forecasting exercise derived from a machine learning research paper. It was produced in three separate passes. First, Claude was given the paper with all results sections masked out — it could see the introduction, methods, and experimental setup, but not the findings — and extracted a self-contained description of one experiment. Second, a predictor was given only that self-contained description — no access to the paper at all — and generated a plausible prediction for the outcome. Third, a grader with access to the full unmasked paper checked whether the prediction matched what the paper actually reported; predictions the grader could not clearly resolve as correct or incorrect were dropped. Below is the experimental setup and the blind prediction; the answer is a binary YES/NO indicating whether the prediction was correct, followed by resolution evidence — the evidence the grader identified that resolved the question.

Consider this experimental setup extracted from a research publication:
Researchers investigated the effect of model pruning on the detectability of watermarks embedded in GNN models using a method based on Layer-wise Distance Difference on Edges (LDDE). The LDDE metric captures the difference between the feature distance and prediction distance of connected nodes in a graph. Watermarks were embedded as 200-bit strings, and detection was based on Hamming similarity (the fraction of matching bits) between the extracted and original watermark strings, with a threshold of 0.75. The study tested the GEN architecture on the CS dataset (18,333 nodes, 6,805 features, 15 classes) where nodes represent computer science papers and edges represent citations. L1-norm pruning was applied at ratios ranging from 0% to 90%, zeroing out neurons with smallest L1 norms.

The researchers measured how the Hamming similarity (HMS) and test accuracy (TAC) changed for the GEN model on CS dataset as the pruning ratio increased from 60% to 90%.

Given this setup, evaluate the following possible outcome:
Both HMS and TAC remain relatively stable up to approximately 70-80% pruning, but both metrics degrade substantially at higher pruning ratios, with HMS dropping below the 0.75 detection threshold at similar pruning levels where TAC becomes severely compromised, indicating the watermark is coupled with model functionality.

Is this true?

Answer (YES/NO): NO